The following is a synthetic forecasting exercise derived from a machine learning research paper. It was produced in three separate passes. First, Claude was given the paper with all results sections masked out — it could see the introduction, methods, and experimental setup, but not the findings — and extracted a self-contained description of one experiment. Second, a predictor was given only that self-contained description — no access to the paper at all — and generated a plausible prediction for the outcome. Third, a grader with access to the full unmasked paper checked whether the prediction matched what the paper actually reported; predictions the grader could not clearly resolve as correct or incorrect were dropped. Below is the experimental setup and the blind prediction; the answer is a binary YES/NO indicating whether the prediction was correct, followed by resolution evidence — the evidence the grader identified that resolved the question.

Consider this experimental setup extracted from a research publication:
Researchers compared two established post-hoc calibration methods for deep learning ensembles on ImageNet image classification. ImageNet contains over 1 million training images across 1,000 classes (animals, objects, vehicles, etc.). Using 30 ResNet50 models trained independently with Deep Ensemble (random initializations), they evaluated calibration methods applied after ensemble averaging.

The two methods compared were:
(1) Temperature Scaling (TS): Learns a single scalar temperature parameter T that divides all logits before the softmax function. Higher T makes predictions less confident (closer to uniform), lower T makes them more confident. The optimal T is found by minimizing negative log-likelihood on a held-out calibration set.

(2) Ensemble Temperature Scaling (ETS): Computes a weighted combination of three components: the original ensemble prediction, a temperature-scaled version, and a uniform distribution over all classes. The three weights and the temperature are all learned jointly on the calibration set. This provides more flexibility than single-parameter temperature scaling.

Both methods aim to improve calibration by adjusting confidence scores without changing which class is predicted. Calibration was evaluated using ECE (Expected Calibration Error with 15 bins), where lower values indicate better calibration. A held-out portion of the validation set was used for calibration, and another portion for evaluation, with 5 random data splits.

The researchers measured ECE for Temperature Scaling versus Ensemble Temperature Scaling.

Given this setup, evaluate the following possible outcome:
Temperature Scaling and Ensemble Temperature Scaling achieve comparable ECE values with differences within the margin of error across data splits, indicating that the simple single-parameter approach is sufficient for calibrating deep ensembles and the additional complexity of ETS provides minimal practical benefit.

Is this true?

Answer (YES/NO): NO